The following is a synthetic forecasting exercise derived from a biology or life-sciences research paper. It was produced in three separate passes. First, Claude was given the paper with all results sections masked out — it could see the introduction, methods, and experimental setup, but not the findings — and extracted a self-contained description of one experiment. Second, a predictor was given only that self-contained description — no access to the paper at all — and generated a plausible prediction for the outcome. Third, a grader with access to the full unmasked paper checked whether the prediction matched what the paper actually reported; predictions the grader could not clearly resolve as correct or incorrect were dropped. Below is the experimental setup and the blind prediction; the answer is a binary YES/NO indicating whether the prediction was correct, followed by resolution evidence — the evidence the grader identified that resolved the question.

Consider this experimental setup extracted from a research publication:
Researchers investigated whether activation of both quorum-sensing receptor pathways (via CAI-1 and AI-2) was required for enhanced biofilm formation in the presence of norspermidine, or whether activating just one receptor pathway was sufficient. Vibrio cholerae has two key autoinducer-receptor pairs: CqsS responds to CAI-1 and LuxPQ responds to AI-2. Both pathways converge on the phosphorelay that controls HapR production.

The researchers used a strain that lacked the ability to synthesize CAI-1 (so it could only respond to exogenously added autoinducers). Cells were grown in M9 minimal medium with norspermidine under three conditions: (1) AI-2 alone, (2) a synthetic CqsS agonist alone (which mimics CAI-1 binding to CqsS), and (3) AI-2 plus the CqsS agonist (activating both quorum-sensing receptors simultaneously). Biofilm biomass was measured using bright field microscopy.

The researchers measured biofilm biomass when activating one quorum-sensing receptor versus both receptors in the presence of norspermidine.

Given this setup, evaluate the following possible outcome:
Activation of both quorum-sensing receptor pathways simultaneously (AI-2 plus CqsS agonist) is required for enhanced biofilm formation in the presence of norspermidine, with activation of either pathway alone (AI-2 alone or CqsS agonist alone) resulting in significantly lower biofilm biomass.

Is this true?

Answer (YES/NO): NO